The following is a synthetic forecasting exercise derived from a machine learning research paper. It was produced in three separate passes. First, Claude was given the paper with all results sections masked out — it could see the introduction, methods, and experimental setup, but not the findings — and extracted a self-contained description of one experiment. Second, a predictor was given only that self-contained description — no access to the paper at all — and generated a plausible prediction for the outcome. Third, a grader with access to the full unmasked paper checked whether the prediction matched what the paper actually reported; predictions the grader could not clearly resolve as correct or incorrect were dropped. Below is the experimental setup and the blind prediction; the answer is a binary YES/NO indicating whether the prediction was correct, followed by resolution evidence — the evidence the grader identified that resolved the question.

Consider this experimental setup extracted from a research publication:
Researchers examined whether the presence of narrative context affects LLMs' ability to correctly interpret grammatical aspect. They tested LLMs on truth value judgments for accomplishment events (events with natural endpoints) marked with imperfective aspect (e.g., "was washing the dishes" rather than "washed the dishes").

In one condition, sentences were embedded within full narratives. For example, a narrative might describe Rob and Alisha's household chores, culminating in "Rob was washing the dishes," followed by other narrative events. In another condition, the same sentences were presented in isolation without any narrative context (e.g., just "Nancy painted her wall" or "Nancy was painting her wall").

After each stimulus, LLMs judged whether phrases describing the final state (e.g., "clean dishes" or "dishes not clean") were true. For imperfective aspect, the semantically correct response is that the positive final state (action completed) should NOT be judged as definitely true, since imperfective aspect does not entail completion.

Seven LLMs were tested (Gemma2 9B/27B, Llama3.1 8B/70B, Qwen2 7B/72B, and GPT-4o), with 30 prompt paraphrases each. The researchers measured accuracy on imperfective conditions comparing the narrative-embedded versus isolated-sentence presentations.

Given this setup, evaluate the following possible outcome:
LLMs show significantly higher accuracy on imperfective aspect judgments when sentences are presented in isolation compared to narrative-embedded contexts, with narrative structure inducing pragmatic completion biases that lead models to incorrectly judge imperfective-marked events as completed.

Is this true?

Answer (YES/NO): NO